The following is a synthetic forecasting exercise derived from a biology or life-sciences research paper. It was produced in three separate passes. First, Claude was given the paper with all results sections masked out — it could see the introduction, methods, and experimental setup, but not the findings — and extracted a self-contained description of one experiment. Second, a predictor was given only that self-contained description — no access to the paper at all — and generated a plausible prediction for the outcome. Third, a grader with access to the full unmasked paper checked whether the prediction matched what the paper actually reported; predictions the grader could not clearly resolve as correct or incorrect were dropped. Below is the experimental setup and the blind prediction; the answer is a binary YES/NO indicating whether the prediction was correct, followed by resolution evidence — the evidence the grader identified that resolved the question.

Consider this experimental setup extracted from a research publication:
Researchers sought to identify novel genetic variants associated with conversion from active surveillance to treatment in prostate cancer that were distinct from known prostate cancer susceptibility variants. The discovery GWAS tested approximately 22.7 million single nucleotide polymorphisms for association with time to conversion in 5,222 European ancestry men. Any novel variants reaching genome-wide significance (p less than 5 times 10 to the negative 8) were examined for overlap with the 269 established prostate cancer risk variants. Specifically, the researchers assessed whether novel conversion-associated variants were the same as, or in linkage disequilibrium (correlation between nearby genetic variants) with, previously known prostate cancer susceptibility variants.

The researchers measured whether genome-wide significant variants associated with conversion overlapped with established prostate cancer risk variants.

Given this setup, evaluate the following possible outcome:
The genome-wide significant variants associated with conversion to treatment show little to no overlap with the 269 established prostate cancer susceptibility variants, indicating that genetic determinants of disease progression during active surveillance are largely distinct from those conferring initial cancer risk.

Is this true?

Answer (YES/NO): YES